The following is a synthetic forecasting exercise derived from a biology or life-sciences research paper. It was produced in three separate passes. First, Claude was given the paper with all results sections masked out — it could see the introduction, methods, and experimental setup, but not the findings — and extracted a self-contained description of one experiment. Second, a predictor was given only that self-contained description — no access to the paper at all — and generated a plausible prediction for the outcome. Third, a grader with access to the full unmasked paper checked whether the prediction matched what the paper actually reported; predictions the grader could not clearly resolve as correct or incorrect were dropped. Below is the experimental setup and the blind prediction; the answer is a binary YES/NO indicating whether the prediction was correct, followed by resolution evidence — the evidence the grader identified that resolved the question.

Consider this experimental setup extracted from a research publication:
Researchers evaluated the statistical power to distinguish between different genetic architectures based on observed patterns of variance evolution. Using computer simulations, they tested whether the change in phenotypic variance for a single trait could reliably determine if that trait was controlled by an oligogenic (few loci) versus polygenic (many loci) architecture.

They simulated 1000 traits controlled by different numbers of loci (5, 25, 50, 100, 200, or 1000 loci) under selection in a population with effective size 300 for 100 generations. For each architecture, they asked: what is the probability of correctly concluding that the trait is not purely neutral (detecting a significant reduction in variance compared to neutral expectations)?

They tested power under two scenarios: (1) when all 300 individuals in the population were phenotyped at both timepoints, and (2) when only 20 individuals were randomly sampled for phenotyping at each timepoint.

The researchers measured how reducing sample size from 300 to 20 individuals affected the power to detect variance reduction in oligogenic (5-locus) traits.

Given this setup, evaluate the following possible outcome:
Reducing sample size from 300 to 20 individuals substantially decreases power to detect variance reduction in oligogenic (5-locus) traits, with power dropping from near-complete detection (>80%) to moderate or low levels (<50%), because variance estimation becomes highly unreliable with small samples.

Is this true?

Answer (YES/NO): NO